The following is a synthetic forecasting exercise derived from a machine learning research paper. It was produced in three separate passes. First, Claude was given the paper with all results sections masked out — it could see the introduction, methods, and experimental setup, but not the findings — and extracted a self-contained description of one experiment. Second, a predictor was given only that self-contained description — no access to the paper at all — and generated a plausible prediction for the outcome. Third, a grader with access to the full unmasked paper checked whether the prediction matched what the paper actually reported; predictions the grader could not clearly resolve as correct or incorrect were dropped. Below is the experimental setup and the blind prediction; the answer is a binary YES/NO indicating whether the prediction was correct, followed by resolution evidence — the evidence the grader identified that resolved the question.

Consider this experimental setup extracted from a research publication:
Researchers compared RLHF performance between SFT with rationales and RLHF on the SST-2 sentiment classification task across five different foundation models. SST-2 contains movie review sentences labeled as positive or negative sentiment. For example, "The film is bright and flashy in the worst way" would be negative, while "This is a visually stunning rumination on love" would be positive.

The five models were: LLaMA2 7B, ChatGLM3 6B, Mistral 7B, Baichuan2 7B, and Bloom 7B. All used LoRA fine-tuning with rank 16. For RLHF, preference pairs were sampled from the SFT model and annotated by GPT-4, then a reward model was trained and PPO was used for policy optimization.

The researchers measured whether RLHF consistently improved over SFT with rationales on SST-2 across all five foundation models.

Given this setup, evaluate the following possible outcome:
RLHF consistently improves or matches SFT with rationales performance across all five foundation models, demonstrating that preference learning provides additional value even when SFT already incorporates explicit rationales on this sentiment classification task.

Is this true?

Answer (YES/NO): NO